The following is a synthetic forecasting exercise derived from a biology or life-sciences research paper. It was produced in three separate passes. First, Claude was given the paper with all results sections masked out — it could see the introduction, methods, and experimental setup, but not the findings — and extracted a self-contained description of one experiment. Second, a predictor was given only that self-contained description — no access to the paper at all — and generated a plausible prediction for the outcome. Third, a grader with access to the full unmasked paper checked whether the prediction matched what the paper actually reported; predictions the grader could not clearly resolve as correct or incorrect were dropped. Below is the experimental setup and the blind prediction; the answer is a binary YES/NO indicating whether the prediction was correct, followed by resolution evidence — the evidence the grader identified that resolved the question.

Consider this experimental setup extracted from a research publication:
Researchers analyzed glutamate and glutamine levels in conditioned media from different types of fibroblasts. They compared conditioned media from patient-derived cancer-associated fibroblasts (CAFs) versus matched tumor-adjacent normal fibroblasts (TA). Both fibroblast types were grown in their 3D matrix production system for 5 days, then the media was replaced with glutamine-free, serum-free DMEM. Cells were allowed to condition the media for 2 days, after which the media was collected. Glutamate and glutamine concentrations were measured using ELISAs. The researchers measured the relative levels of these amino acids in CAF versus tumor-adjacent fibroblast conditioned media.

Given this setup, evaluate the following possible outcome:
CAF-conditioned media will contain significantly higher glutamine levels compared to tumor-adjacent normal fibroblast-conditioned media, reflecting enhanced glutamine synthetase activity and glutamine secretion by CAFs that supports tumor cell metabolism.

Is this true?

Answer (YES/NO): YES